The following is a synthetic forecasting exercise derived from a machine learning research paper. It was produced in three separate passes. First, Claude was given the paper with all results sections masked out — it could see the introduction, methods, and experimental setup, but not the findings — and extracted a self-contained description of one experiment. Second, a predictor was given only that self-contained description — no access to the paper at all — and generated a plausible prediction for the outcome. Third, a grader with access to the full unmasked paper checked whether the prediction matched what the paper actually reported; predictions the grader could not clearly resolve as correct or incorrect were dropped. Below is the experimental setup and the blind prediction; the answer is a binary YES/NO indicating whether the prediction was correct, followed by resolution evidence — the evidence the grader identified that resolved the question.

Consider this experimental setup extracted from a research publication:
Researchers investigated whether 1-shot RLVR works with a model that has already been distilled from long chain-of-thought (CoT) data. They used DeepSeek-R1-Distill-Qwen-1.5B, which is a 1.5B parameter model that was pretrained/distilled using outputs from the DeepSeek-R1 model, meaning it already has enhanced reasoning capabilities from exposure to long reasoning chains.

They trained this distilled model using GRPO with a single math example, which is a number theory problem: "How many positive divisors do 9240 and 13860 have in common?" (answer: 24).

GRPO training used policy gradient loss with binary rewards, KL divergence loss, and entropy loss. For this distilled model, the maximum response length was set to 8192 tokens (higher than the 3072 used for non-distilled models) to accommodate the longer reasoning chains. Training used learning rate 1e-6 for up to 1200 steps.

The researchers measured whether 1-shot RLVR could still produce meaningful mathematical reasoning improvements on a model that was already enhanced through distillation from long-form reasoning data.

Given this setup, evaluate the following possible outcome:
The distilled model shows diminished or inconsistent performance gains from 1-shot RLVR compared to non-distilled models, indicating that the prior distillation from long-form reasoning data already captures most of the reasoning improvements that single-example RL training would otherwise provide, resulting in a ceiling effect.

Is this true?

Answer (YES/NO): NO